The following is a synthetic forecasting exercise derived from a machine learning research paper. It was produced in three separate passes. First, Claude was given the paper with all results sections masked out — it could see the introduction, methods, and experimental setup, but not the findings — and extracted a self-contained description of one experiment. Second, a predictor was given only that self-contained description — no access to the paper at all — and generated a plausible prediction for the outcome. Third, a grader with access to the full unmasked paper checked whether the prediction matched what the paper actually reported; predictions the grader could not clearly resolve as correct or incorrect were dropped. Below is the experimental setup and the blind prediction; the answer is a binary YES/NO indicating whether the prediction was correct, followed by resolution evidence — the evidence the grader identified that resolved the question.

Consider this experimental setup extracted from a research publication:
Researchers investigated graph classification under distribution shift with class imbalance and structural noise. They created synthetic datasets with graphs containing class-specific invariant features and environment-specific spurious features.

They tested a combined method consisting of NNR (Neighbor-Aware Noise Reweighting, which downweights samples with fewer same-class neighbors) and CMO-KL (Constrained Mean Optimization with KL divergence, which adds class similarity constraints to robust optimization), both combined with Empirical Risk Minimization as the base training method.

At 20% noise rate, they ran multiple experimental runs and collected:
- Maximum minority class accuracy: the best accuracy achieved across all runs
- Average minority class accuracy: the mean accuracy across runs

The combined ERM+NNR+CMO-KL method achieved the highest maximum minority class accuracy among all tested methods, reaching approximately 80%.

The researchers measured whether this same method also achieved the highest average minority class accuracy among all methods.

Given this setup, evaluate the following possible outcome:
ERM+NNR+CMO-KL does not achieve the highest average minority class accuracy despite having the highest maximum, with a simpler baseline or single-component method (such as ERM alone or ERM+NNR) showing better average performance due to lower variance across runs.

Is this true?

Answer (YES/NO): NO